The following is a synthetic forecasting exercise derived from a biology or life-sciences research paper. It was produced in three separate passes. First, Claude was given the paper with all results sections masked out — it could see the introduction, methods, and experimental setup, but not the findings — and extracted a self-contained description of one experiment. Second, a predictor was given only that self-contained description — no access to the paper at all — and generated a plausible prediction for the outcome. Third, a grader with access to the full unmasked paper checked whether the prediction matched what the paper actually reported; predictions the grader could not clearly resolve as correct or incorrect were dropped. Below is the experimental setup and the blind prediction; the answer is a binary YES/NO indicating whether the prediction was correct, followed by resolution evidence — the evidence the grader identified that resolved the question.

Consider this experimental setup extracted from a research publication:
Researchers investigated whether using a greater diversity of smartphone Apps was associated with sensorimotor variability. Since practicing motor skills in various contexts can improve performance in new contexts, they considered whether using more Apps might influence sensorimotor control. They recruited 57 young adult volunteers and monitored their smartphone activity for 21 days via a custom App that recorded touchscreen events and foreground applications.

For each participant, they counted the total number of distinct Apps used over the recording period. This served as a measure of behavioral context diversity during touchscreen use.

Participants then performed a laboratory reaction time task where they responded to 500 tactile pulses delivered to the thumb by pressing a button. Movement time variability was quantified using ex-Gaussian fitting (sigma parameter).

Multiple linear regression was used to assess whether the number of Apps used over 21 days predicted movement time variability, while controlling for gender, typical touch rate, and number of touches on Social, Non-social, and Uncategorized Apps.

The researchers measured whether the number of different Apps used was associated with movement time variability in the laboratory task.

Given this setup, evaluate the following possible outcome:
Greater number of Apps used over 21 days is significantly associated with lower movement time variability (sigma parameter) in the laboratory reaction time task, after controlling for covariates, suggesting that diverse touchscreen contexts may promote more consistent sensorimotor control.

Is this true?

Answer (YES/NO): YES